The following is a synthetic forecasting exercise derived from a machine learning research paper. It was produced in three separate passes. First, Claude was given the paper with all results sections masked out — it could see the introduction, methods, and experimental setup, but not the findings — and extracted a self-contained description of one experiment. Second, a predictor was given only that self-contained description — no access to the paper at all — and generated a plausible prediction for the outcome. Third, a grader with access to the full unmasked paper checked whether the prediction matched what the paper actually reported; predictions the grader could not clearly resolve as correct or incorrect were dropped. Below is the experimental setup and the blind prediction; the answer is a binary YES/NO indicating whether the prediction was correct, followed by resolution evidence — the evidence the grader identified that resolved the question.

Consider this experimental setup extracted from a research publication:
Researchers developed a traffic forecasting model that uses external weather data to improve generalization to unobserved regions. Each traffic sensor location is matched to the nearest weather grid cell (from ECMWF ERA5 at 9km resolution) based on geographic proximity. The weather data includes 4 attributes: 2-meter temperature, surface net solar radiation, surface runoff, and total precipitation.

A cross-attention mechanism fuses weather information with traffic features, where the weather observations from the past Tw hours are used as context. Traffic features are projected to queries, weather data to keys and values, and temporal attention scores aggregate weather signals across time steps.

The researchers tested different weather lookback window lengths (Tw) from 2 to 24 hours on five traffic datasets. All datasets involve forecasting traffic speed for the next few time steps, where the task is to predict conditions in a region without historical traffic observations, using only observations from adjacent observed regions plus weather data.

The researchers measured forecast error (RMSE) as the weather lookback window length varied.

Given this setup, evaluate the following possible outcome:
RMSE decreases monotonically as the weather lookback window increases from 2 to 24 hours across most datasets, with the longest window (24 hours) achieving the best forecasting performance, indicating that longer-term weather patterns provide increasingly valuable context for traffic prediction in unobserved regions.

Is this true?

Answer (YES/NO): NO